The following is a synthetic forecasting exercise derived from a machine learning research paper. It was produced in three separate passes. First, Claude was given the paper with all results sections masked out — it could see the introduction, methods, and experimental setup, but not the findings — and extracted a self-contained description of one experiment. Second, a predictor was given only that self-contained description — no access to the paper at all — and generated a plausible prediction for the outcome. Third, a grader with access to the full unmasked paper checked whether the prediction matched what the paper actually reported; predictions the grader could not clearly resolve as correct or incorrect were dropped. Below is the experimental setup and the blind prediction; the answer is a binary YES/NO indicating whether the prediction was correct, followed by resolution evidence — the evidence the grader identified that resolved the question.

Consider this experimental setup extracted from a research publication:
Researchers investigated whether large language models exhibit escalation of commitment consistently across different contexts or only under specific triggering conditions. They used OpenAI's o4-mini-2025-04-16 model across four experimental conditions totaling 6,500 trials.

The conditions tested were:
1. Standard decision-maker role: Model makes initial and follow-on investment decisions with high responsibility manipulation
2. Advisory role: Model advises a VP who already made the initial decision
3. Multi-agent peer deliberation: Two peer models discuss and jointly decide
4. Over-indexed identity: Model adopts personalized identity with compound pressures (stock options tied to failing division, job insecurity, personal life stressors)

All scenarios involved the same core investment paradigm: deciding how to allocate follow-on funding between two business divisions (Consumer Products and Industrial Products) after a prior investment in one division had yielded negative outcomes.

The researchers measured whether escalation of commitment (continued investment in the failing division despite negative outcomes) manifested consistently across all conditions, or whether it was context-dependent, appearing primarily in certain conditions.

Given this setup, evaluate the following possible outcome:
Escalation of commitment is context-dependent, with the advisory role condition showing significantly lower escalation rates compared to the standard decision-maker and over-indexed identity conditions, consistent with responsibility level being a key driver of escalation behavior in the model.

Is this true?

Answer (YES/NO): NO